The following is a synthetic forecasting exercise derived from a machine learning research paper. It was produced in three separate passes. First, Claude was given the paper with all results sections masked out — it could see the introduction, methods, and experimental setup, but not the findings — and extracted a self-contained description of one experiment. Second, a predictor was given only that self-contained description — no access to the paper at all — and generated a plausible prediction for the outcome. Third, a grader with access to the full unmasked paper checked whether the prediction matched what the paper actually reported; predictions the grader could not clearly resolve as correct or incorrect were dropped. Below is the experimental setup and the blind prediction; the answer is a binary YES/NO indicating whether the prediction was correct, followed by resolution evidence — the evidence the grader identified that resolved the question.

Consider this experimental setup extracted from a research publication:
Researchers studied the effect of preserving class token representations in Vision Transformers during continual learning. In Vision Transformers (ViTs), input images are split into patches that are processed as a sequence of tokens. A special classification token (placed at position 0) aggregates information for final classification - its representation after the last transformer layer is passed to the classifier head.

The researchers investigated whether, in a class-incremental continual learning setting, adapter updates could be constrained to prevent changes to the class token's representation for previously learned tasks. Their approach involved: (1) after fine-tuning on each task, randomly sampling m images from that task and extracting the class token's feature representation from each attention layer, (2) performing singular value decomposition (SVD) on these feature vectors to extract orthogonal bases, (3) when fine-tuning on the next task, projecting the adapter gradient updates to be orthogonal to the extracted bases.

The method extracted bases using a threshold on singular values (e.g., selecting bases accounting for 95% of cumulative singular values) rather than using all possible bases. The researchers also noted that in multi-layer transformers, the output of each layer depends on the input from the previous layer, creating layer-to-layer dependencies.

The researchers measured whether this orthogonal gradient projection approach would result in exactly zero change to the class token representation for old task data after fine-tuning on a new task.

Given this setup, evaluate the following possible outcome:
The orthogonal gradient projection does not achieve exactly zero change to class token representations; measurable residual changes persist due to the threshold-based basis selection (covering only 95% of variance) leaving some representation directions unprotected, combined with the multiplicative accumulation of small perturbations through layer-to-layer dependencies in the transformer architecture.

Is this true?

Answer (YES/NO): YES